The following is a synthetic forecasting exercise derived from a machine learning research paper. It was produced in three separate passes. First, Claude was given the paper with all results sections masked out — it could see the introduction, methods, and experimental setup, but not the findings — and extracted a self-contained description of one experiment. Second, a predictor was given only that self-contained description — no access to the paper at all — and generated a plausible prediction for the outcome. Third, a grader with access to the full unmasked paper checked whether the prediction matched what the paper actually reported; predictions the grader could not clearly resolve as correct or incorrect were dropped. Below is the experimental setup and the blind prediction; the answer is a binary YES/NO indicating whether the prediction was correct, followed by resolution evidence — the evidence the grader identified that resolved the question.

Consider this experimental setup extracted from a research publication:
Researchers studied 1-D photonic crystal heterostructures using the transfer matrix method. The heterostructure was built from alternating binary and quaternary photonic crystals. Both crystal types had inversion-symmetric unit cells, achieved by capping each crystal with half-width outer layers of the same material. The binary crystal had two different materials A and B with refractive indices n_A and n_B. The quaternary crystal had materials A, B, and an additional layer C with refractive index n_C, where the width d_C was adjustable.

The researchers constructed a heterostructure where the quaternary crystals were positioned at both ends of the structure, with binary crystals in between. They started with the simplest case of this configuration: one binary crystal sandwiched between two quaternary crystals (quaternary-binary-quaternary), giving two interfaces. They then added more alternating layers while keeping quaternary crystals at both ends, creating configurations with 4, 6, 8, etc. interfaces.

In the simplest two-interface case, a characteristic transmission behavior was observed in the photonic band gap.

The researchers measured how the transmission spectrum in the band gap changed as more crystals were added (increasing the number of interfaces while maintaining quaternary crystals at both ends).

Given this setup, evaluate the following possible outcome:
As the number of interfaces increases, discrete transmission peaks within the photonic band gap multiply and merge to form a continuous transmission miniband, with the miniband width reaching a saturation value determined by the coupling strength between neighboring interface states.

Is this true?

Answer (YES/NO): NO